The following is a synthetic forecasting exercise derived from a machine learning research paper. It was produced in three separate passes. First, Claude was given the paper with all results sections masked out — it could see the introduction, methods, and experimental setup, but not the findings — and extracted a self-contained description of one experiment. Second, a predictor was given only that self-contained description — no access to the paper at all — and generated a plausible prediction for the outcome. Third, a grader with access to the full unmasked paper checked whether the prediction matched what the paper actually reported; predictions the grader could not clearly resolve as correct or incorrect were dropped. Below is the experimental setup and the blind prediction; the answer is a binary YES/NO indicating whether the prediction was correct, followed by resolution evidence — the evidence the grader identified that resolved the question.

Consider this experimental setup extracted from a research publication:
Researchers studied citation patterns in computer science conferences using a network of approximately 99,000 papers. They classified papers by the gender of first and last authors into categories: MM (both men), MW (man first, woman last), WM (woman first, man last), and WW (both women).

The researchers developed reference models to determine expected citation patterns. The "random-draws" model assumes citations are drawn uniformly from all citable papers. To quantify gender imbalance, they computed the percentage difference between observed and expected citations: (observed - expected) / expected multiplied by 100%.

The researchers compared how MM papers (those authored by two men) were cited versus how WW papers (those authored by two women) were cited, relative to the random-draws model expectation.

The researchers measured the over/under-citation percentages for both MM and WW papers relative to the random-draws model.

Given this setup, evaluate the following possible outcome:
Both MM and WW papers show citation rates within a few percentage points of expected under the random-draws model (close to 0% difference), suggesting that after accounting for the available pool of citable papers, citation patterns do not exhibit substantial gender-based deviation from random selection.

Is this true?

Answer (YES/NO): NO